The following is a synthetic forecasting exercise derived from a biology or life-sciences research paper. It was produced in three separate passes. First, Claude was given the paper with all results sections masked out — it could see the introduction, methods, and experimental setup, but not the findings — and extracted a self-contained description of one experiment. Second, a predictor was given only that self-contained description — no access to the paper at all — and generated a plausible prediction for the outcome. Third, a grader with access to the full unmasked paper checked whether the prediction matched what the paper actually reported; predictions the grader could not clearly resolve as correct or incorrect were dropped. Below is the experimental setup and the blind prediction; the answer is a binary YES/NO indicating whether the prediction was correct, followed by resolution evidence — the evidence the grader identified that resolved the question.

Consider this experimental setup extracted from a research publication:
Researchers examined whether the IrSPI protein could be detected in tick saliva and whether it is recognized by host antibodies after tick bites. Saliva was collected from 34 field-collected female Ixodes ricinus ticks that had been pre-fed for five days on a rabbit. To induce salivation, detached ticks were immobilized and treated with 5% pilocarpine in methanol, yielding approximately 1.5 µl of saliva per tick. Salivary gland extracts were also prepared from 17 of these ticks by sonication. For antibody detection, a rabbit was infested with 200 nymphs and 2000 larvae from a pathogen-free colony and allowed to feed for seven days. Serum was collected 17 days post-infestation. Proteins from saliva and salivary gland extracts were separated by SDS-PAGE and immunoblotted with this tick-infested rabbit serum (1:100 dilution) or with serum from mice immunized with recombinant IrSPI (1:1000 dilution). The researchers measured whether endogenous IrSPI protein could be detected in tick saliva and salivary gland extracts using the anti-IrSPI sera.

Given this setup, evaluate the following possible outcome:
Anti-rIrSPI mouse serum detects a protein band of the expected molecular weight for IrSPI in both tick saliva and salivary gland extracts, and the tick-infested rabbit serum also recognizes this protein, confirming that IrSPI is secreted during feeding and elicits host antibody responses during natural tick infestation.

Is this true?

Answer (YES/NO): NO